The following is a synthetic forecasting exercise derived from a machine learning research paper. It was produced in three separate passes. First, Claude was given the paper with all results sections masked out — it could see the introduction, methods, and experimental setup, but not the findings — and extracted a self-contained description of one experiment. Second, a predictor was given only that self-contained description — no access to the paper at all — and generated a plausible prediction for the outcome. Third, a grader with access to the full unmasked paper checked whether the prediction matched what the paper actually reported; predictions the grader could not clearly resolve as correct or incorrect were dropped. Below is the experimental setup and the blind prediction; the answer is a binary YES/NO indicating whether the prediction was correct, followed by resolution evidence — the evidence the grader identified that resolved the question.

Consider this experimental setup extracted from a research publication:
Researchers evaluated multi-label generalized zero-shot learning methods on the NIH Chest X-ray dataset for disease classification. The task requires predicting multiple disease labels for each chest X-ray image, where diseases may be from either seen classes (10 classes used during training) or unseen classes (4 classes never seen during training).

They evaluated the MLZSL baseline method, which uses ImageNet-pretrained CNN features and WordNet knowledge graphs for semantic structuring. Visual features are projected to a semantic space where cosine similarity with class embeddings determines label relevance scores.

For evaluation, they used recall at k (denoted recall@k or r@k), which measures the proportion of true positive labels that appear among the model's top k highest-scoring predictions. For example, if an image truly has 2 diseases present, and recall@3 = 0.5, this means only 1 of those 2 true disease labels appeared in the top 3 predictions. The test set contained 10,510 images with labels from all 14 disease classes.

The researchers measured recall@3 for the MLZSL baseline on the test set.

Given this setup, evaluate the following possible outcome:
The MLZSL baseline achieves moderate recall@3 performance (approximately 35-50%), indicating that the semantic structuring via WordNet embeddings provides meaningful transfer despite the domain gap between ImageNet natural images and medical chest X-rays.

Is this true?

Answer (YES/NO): NO